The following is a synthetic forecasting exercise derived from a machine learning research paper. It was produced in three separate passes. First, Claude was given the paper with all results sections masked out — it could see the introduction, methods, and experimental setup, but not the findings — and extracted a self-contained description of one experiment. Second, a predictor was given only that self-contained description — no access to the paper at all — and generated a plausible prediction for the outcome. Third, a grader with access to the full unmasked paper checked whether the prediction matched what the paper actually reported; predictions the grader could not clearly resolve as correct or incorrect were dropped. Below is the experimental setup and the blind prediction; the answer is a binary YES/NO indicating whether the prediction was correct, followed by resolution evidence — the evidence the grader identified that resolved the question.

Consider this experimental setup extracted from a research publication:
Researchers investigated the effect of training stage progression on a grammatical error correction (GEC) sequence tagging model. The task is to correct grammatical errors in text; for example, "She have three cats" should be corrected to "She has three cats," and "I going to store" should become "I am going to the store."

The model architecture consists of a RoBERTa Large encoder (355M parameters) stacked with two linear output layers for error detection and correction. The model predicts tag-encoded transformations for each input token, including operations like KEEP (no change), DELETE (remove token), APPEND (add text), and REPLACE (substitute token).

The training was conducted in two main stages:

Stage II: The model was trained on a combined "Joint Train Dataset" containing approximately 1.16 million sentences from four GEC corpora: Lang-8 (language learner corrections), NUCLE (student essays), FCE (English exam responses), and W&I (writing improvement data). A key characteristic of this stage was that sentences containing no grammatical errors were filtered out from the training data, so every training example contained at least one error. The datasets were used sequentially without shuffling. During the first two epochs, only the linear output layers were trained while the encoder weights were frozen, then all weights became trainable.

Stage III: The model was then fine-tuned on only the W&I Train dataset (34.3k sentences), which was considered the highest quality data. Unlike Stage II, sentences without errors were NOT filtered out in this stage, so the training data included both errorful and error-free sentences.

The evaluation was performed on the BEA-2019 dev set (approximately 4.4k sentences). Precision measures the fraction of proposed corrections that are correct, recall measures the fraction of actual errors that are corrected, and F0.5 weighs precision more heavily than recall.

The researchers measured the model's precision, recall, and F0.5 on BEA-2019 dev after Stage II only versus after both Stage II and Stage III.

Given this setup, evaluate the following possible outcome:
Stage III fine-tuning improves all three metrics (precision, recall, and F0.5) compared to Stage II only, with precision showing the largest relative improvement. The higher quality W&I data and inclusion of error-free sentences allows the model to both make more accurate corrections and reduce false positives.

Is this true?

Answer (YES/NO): NO